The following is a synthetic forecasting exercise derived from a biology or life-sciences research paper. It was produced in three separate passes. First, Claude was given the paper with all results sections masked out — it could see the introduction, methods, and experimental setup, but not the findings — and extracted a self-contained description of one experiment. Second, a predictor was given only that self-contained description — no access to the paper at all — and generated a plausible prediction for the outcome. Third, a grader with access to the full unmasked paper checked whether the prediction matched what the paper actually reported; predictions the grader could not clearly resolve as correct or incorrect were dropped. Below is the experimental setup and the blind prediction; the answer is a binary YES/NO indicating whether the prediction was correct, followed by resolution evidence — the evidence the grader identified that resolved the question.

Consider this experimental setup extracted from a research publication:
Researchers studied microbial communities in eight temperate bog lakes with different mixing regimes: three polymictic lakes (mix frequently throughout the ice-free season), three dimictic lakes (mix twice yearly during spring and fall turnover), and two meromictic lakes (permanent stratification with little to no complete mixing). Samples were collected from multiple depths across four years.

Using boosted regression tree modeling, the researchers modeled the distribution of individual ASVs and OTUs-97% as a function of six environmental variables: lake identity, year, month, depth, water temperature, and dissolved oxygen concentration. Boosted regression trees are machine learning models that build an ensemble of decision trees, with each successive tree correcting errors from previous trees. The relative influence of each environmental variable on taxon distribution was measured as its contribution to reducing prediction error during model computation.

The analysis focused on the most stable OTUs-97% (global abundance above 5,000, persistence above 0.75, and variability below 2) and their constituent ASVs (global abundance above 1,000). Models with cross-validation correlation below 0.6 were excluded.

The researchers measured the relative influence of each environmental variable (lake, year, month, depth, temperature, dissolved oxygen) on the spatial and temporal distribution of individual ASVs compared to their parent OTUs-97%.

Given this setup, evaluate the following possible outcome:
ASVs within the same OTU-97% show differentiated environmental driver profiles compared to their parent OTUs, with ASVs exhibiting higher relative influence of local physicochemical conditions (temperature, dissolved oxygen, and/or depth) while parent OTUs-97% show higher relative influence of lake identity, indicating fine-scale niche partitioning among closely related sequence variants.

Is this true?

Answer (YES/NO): NO